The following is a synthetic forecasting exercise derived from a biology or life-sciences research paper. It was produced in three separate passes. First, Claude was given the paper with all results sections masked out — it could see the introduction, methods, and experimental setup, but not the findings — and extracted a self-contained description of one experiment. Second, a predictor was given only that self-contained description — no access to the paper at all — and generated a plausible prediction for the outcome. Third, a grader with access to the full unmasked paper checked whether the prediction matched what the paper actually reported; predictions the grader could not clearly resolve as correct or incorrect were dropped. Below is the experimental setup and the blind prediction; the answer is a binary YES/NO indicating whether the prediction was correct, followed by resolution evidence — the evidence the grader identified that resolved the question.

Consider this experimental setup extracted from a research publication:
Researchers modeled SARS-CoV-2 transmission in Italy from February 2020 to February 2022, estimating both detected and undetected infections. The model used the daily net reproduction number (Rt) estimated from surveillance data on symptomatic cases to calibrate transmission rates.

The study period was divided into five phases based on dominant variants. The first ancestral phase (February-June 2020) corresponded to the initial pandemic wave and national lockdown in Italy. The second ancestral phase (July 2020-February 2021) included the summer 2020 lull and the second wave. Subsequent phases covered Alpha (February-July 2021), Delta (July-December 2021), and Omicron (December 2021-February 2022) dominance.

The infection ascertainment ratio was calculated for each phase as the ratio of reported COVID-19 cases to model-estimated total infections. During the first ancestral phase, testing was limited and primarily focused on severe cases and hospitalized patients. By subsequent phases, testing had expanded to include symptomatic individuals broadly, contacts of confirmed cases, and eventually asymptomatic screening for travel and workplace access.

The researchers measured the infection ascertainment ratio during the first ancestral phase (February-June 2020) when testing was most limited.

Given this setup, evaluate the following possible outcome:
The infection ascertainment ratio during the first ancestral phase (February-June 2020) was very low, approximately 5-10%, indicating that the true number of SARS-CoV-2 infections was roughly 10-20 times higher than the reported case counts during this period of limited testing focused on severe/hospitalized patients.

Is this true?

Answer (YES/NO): NO